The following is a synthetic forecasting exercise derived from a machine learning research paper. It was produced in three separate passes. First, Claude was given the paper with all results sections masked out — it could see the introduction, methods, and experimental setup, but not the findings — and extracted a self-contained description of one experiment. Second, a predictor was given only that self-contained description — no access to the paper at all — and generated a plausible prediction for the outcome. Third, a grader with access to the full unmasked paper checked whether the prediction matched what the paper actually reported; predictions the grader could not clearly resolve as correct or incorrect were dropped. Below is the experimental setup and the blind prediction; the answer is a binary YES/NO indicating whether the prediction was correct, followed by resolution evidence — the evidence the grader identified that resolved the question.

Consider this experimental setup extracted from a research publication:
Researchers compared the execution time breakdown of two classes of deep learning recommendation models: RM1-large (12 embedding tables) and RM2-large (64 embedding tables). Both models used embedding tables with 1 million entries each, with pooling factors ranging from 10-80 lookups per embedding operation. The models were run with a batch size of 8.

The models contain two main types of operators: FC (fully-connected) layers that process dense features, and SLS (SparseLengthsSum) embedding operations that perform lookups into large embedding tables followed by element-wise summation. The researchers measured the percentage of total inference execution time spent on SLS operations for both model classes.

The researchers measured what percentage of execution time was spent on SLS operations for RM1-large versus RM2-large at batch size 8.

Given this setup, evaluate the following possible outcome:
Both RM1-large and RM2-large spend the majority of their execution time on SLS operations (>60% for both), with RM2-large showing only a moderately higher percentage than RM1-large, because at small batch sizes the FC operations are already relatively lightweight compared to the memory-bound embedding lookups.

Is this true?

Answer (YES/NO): NO